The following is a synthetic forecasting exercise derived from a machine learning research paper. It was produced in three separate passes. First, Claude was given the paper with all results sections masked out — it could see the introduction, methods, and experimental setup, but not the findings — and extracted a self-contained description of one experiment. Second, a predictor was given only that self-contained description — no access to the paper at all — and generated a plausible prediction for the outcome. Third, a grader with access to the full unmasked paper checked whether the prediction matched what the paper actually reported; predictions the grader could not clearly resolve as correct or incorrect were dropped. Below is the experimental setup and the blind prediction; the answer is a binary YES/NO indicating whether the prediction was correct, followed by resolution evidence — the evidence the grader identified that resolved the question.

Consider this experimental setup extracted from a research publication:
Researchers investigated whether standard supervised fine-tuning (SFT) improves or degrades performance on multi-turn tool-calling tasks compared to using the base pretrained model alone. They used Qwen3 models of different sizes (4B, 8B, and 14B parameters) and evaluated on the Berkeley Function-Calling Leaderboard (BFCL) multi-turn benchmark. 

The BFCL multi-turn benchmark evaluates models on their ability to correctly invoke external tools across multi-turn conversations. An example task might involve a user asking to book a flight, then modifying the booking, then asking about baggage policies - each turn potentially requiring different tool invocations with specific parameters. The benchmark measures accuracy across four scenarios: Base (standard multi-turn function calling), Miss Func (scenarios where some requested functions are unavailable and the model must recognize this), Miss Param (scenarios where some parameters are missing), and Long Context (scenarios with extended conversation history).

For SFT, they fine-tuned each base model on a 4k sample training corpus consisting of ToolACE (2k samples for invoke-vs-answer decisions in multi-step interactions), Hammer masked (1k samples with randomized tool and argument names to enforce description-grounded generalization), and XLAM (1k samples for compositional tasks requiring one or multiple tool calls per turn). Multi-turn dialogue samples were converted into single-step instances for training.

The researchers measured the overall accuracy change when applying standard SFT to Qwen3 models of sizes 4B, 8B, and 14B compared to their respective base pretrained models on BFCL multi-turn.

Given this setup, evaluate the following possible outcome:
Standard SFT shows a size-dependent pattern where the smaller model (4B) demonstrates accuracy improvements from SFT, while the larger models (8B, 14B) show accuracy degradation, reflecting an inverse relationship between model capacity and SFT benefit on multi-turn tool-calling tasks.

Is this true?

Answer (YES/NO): NO